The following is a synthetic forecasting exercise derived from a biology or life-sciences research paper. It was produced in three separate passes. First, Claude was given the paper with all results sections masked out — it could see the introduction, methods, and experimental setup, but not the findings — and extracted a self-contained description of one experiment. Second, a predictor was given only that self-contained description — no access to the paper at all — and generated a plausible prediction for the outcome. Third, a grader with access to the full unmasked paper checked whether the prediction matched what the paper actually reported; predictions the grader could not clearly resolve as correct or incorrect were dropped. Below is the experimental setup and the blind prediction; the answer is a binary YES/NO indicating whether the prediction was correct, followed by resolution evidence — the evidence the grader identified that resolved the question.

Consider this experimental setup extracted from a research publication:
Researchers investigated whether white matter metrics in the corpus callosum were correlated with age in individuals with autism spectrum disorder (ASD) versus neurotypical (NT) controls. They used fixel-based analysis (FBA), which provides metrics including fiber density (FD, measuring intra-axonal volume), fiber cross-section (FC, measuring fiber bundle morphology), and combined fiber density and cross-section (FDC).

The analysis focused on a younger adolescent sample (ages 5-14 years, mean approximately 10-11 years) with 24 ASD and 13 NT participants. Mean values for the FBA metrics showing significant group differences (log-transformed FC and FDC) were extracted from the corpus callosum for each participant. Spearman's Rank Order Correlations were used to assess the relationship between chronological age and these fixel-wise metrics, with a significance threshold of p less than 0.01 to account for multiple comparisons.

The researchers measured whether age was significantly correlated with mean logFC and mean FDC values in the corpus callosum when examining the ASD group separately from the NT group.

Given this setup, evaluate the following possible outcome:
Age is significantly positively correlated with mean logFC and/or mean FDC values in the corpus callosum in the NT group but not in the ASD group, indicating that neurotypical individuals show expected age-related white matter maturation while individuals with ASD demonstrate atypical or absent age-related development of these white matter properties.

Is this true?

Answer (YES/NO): NO